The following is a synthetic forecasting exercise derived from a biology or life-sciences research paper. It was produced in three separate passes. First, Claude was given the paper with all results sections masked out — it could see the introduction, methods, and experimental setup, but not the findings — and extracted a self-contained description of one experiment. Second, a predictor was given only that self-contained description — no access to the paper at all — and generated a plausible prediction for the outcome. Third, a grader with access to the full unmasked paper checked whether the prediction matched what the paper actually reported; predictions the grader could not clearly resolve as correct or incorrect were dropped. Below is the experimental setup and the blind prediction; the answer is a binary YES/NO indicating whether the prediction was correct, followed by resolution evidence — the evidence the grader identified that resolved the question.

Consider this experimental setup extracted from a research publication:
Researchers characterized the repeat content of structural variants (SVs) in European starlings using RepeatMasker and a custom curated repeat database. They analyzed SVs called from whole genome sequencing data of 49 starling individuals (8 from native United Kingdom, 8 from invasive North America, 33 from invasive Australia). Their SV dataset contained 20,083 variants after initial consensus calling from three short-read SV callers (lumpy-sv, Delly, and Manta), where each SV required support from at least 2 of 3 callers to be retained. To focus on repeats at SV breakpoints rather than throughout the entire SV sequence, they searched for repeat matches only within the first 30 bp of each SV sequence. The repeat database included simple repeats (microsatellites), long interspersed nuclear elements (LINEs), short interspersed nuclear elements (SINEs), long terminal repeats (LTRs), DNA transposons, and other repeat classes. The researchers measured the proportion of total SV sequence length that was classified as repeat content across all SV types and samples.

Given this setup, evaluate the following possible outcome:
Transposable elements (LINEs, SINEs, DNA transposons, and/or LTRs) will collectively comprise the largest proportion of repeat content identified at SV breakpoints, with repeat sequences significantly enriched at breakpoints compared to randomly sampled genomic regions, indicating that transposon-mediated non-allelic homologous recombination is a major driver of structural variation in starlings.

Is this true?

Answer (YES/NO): NO